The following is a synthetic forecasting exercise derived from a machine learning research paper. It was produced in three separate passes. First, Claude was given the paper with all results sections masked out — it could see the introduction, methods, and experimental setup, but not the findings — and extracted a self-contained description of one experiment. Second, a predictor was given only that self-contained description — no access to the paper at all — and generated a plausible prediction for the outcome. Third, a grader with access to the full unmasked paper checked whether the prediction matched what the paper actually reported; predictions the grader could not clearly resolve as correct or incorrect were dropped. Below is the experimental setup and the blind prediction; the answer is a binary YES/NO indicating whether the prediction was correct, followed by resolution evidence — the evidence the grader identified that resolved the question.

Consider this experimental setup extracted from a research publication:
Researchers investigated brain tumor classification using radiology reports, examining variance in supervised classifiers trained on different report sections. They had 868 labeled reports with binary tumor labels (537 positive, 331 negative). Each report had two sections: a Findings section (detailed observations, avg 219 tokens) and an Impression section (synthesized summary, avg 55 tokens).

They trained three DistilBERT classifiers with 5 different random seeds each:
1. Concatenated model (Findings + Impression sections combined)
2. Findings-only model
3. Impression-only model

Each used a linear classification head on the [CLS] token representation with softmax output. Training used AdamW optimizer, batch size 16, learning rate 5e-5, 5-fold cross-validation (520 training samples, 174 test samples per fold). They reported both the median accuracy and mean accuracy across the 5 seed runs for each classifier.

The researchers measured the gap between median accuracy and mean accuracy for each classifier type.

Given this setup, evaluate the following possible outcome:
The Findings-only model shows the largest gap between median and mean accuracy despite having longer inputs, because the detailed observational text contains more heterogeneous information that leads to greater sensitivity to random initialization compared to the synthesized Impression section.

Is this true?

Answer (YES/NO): NO